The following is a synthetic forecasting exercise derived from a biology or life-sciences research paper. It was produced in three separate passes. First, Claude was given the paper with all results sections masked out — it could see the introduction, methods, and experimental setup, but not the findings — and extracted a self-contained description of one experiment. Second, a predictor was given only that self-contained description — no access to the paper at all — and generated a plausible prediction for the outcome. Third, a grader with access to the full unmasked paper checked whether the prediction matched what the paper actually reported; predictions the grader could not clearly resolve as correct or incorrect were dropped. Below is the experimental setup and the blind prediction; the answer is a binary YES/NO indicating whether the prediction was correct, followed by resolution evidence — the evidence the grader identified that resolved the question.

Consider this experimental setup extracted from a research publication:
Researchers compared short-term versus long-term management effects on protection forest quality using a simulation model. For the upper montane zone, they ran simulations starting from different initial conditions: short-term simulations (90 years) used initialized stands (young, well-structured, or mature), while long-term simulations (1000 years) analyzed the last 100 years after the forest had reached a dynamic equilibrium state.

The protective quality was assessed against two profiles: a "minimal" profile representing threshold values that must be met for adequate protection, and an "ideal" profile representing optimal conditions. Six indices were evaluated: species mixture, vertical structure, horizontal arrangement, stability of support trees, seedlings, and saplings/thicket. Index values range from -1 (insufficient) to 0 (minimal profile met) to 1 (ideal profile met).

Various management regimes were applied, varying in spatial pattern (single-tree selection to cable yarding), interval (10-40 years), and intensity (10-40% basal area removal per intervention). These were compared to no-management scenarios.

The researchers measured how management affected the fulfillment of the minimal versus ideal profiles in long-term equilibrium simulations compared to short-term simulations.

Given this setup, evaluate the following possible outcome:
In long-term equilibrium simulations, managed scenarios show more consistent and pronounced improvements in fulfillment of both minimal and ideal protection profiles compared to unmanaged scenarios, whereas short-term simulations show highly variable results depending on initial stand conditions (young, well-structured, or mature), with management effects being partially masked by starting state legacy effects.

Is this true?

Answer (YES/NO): NO